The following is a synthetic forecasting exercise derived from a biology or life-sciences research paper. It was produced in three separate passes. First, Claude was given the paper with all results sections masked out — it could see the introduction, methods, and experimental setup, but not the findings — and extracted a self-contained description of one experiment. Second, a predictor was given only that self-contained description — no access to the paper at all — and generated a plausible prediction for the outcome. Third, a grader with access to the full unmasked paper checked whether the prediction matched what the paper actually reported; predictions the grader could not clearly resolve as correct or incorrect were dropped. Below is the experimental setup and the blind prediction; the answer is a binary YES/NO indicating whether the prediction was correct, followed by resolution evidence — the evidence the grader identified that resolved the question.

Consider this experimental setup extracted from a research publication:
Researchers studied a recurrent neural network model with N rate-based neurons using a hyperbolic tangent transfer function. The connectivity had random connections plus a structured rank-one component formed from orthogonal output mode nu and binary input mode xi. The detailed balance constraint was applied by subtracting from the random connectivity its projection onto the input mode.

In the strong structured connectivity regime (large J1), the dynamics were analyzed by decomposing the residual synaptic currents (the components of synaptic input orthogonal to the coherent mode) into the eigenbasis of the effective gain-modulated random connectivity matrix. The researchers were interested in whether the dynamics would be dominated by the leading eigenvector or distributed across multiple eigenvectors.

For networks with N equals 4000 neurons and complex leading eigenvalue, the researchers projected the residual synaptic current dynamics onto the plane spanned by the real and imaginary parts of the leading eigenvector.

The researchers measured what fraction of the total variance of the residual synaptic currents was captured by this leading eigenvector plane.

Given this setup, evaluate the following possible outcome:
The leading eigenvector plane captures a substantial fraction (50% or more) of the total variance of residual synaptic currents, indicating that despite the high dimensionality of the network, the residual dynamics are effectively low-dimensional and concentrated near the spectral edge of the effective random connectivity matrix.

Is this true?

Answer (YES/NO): YES